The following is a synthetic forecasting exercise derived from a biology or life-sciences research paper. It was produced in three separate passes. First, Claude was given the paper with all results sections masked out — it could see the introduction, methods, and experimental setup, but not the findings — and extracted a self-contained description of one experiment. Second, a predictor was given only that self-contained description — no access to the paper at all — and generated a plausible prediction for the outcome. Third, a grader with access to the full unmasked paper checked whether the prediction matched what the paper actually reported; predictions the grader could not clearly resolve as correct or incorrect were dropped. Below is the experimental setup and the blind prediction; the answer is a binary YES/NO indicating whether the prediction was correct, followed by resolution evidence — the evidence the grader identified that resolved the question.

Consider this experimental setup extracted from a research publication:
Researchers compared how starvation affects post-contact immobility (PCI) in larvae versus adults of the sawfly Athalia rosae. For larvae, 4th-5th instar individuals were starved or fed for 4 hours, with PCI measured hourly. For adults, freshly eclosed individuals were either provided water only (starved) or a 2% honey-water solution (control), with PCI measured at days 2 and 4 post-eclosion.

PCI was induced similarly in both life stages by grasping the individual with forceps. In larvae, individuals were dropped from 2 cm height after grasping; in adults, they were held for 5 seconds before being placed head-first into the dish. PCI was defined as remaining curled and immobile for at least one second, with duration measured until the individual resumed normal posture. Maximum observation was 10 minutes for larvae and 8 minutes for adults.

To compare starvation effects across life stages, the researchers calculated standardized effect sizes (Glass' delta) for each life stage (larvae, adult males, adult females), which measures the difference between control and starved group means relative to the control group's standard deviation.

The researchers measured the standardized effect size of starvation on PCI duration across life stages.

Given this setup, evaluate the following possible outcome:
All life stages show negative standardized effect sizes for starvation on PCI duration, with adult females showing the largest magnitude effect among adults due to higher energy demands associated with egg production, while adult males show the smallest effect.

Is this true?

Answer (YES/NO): NO